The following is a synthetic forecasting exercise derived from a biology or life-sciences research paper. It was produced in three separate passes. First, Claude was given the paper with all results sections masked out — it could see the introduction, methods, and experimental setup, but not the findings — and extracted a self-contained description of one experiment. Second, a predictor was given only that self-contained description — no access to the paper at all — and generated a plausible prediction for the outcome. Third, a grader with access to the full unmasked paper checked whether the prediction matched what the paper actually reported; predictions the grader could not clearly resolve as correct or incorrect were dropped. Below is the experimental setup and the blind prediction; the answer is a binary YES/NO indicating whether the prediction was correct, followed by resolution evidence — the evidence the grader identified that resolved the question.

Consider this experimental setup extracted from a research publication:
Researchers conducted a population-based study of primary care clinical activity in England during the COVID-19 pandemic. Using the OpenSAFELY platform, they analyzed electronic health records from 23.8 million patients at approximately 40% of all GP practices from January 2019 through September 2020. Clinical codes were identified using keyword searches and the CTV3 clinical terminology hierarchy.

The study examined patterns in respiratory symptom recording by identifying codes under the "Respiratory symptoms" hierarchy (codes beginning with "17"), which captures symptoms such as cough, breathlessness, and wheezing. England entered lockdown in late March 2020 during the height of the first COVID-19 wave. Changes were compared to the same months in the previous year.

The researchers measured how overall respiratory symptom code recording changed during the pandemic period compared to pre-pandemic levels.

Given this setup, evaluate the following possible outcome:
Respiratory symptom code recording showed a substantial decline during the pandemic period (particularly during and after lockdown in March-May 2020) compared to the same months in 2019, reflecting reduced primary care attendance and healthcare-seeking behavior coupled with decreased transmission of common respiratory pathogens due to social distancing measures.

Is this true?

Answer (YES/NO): NO